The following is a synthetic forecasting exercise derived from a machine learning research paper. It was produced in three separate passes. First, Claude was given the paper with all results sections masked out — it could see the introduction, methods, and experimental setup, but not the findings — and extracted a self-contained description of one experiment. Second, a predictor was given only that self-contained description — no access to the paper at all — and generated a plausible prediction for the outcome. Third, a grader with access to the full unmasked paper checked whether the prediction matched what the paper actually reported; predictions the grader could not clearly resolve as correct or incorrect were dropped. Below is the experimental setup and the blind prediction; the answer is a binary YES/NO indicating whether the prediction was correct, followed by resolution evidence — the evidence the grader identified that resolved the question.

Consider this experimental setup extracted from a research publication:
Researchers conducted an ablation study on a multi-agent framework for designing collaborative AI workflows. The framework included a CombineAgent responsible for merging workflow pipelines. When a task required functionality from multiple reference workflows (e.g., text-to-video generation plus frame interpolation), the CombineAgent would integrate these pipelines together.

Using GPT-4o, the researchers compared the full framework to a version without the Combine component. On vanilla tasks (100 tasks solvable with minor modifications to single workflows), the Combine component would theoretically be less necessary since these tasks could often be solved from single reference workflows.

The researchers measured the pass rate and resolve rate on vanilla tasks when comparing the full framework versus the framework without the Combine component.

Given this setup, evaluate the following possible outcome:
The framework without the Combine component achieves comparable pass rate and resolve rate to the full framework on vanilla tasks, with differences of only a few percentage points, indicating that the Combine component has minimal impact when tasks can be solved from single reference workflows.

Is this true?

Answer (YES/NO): YES